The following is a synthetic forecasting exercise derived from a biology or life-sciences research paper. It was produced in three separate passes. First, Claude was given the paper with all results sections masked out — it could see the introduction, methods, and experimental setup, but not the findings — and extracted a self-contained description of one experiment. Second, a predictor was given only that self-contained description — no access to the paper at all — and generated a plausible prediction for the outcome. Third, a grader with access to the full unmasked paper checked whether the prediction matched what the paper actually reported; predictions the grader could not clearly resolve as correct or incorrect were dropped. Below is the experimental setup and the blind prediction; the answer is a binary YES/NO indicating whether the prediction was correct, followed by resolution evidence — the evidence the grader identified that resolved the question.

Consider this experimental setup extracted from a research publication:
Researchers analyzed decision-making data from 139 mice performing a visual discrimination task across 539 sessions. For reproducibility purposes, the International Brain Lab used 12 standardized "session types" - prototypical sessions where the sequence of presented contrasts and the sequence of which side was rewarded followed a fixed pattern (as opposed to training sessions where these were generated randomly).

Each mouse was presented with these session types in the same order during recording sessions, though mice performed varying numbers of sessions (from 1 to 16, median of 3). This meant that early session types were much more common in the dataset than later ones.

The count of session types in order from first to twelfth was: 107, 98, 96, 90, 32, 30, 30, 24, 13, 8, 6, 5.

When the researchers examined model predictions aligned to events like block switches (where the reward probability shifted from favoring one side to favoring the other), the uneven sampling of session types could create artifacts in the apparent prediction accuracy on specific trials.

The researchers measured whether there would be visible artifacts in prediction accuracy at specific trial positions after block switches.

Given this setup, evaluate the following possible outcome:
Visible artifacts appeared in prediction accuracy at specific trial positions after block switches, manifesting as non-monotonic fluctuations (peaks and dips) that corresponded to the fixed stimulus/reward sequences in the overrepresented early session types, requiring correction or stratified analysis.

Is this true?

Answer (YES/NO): NO